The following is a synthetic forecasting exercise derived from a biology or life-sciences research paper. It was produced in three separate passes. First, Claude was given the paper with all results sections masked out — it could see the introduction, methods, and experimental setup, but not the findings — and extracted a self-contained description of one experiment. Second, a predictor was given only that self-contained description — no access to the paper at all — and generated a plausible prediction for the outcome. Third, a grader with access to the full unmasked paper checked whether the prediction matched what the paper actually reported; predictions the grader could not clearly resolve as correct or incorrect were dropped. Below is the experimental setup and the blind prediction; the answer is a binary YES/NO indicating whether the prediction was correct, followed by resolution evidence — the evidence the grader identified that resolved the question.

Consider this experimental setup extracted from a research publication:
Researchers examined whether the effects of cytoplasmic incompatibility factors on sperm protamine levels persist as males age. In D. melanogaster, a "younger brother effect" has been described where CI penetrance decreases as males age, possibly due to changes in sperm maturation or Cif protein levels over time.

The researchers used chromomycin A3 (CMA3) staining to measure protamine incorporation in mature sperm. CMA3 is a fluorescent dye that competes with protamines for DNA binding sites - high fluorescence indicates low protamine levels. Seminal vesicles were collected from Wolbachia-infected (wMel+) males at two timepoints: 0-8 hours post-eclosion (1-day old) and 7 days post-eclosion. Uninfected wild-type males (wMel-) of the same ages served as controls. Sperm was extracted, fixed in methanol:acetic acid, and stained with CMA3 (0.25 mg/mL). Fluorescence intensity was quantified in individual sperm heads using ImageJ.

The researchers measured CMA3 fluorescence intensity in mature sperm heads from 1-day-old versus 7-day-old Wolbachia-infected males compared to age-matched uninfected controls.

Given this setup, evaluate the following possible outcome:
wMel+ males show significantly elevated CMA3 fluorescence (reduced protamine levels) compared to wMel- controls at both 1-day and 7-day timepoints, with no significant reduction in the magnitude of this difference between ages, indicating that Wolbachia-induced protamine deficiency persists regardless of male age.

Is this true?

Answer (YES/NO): NO